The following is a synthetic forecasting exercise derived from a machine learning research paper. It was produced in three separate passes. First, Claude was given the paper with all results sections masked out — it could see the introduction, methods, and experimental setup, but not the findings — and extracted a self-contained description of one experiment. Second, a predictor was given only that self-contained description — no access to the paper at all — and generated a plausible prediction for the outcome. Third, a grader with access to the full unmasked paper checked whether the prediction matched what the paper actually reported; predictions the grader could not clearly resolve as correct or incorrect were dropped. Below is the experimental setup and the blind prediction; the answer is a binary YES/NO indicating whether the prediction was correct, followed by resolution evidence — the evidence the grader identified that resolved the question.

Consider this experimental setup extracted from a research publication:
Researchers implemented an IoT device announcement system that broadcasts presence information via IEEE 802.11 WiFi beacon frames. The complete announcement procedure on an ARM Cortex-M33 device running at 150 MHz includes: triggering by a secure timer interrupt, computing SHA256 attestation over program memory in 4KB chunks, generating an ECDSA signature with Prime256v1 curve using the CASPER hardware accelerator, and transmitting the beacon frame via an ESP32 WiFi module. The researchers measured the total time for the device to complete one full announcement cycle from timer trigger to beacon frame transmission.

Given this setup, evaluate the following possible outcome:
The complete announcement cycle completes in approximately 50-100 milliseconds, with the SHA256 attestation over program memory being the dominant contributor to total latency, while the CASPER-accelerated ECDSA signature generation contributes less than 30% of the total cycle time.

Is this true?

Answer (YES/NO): NO